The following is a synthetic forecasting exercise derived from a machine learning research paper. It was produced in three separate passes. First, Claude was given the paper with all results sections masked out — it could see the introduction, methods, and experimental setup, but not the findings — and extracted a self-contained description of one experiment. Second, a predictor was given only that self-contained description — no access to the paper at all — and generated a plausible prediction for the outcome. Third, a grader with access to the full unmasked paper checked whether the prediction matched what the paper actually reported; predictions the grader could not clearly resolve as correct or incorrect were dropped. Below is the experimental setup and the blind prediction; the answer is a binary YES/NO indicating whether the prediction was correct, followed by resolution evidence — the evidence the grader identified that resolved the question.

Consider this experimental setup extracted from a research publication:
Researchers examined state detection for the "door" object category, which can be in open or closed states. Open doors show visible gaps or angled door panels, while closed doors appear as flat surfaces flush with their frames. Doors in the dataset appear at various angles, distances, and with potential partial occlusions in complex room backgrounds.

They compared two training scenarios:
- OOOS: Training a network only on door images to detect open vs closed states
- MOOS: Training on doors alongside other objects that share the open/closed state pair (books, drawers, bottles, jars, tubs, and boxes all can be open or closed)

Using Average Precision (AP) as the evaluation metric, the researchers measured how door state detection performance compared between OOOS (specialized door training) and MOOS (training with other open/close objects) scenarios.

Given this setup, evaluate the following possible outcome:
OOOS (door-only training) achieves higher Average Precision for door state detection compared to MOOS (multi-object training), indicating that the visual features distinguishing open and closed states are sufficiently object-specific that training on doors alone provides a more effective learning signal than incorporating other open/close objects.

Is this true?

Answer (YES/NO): YES